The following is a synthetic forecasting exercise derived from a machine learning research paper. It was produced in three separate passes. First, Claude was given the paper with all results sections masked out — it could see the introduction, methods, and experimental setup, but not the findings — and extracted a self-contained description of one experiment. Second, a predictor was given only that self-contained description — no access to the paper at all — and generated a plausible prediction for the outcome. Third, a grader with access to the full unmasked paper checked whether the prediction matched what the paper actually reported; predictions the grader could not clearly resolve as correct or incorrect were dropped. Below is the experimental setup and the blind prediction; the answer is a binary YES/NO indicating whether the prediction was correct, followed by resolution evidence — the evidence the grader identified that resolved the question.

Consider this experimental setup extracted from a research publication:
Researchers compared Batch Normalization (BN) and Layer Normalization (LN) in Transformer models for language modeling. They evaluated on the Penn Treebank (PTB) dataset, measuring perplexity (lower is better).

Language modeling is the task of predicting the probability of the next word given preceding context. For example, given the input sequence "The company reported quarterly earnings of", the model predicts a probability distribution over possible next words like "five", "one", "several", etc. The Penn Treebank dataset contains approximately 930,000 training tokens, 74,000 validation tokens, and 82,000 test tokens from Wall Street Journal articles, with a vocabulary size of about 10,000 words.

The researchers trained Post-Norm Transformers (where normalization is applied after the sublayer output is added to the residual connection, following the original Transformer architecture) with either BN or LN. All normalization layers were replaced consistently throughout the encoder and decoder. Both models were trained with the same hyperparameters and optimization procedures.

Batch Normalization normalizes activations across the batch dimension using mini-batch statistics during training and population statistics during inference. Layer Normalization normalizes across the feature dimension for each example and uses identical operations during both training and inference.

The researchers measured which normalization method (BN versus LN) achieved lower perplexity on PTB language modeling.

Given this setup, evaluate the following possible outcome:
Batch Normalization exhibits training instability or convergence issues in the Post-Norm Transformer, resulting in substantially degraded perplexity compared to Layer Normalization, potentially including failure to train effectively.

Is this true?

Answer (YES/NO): NO